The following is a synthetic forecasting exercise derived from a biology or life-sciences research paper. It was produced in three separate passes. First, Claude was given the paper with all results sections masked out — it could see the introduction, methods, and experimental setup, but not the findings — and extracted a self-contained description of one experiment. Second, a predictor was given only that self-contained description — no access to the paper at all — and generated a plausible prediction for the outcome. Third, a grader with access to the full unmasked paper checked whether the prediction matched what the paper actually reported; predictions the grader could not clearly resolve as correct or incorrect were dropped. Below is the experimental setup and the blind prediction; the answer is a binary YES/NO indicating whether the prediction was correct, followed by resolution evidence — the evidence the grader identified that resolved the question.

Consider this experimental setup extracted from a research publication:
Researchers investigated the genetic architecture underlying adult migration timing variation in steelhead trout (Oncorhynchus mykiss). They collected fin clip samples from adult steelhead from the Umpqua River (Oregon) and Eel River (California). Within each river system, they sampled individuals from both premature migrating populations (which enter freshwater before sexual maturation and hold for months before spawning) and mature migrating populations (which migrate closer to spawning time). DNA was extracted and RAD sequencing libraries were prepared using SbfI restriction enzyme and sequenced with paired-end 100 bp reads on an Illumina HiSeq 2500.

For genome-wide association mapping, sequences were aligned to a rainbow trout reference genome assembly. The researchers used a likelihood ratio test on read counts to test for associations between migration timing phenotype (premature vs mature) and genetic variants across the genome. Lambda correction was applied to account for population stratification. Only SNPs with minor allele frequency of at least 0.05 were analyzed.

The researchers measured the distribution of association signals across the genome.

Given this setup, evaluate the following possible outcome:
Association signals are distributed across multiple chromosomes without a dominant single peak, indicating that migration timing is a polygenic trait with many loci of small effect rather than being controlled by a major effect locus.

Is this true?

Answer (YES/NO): NO